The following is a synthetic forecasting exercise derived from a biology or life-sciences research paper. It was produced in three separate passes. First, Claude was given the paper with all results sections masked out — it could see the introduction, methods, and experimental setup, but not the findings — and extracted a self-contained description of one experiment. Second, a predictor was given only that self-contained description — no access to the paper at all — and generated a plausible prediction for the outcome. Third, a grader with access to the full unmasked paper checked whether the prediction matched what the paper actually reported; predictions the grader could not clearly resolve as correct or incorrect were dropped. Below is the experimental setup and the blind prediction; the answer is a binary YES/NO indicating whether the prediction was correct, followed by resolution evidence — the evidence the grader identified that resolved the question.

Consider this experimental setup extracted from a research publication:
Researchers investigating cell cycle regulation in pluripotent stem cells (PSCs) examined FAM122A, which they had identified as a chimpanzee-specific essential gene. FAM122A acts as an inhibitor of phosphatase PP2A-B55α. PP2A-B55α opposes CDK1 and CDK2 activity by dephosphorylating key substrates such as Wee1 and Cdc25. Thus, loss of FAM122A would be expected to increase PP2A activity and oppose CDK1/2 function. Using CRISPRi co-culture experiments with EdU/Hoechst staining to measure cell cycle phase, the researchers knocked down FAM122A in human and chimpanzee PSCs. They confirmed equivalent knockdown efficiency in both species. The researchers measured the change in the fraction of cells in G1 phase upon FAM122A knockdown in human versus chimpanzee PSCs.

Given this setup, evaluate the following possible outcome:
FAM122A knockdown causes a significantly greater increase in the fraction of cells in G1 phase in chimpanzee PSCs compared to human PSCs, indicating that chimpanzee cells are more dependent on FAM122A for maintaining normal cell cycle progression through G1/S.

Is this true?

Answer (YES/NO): YES